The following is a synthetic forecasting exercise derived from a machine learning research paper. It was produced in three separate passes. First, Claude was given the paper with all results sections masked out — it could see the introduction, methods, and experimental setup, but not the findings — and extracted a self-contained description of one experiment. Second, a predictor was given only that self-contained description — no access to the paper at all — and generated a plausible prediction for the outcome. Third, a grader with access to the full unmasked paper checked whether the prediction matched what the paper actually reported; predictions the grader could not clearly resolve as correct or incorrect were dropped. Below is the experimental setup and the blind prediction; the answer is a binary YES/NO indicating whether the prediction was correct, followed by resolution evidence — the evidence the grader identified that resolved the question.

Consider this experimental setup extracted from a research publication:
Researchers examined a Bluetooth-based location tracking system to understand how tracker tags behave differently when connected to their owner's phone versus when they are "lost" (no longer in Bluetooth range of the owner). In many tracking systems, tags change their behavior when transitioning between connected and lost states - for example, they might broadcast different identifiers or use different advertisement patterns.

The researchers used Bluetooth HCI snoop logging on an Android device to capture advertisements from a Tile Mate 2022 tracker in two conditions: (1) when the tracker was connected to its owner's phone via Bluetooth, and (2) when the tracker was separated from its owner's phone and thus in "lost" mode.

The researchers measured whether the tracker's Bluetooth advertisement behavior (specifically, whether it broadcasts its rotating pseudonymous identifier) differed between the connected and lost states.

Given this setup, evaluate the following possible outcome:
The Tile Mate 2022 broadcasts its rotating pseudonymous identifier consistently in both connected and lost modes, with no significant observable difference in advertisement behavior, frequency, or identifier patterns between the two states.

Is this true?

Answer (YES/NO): YES